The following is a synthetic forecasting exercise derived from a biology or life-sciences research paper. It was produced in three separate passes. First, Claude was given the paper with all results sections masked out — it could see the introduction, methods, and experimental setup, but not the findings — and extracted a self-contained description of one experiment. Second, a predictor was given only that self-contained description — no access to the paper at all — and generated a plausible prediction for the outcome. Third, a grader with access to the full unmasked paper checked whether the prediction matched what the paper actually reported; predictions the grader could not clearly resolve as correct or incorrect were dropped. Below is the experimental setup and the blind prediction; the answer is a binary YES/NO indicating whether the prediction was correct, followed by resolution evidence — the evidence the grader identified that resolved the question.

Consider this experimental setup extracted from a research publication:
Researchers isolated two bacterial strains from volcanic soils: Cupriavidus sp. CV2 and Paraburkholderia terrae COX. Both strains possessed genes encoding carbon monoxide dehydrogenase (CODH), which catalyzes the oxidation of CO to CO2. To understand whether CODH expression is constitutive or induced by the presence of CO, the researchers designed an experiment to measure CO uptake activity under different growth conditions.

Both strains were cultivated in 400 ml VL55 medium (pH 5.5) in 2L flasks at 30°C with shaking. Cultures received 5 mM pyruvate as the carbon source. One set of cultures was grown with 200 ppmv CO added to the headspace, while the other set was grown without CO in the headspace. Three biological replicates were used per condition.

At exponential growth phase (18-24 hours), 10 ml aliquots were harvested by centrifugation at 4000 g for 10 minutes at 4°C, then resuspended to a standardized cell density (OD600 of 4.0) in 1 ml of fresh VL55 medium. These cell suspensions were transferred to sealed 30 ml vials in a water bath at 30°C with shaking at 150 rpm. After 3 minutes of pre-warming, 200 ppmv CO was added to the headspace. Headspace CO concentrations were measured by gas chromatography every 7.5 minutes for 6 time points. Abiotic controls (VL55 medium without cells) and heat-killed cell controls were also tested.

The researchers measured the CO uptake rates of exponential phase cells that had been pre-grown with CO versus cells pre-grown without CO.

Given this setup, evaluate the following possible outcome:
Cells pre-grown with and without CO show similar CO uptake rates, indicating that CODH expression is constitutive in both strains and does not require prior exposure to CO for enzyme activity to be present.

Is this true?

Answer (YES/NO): NO